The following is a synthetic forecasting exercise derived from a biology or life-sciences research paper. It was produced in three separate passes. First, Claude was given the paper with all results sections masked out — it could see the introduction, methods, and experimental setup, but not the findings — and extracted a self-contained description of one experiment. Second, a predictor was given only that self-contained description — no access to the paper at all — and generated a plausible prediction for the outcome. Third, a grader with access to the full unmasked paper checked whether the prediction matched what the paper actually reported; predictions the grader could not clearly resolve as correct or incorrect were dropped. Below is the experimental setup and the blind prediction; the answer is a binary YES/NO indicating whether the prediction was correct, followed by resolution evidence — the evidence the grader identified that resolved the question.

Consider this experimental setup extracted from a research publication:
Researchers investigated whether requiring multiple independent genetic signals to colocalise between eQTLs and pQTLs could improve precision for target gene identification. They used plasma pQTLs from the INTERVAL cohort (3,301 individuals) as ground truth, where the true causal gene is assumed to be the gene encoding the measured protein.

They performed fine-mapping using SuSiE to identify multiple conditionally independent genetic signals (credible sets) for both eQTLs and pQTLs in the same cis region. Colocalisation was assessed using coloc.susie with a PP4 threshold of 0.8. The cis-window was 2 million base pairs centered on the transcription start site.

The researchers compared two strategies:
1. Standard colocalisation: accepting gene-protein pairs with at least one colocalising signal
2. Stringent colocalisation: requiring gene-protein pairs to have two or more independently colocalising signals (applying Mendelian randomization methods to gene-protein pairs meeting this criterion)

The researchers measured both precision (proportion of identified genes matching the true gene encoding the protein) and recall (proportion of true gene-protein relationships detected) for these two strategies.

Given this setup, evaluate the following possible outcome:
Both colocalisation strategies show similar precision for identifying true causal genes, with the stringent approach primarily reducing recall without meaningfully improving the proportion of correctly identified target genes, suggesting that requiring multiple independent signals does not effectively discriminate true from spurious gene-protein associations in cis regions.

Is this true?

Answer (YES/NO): NO